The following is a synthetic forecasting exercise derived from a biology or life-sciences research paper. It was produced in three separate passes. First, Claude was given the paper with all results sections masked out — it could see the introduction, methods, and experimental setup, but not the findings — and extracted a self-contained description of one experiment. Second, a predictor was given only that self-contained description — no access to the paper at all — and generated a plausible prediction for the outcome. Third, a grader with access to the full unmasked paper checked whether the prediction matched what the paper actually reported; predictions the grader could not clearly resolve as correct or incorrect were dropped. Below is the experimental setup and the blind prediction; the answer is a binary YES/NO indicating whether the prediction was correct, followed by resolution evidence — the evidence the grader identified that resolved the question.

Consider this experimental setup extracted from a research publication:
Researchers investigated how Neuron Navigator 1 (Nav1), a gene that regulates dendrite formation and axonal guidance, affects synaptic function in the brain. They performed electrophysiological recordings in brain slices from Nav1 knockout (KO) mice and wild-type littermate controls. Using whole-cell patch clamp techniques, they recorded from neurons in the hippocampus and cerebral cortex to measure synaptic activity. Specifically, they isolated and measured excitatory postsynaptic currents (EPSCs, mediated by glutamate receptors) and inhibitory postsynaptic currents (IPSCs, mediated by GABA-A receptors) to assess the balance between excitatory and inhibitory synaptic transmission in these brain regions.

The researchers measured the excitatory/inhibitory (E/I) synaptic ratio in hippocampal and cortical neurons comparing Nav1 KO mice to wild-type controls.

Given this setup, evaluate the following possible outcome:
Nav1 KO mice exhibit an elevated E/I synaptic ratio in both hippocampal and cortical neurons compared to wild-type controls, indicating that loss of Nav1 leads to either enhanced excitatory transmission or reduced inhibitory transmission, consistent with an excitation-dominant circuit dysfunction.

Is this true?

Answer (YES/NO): YES